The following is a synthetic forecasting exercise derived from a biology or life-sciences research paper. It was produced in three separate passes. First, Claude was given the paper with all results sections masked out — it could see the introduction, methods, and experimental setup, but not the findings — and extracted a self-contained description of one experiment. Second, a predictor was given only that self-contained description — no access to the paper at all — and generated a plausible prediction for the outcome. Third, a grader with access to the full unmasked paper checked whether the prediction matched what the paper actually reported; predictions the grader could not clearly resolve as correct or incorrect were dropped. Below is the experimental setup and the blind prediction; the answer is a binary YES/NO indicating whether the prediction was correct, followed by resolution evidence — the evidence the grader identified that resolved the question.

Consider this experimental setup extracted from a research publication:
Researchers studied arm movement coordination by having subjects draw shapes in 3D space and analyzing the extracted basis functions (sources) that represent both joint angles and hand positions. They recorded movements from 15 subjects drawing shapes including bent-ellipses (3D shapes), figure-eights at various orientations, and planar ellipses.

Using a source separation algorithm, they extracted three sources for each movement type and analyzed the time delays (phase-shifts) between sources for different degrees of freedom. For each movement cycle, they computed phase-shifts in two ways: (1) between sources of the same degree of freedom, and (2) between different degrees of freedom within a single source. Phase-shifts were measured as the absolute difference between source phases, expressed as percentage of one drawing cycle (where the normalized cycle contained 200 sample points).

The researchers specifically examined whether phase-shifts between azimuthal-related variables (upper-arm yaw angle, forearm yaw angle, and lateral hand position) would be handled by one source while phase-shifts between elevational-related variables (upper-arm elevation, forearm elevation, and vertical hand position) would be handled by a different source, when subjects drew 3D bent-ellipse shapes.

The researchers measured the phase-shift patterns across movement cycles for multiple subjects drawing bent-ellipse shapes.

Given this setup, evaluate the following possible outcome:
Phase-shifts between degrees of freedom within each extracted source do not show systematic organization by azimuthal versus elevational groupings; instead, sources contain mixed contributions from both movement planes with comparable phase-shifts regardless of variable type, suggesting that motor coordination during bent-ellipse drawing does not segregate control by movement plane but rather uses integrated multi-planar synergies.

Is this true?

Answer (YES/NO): NO